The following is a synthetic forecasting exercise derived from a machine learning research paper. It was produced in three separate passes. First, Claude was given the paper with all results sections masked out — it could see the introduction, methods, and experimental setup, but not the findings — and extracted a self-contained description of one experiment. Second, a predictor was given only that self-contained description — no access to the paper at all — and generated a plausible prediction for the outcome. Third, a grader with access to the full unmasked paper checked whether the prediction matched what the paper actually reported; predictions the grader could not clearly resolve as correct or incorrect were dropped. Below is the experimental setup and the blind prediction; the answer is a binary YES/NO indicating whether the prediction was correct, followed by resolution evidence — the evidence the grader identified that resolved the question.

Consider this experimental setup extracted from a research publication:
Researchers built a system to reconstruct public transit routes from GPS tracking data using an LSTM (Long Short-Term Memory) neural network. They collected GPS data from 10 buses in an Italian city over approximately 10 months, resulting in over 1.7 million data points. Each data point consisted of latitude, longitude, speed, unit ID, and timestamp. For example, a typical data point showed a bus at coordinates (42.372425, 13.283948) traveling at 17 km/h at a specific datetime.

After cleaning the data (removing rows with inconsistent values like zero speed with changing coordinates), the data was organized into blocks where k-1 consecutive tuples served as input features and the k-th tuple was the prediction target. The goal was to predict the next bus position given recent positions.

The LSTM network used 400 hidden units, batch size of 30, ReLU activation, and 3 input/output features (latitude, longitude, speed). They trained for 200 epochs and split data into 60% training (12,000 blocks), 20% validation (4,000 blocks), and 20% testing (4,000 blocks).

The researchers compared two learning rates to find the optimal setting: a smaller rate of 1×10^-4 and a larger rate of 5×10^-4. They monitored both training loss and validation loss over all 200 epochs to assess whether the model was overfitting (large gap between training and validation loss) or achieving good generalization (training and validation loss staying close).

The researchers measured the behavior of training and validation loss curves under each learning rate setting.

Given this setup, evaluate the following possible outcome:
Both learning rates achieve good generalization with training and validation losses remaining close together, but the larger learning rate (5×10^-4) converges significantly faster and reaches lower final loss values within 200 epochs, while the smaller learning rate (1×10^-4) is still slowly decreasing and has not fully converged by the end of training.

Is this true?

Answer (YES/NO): NO